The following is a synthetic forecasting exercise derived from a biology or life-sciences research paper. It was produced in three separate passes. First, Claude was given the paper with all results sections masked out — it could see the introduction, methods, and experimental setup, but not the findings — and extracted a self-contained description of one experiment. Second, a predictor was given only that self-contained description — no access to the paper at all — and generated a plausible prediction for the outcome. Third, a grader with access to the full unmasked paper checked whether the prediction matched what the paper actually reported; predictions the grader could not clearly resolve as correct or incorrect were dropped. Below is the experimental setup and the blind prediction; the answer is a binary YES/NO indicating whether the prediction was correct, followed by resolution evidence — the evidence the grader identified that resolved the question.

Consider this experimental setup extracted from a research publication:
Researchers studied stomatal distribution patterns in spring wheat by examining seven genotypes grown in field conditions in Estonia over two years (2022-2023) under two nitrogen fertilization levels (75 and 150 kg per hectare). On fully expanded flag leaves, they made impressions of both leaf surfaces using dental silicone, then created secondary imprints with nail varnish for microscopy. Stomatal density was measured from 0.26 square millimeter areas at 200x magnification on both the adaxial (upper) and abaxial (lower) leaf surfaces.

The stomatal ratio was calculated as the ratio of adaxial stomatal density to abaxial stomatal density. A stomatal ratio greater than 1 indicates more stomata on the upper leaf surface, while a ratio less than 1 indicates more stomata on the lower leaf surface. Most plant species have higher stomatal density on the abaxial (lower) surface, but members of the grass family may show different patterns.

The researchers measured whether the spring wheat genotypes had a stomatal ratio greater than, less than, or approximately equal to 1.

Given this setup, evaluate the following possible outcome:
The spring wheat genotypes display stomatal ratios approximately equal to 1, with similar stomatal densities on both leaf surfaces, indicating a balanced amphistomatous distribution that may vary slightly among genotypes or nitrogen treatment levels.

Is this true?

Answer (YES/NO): NO